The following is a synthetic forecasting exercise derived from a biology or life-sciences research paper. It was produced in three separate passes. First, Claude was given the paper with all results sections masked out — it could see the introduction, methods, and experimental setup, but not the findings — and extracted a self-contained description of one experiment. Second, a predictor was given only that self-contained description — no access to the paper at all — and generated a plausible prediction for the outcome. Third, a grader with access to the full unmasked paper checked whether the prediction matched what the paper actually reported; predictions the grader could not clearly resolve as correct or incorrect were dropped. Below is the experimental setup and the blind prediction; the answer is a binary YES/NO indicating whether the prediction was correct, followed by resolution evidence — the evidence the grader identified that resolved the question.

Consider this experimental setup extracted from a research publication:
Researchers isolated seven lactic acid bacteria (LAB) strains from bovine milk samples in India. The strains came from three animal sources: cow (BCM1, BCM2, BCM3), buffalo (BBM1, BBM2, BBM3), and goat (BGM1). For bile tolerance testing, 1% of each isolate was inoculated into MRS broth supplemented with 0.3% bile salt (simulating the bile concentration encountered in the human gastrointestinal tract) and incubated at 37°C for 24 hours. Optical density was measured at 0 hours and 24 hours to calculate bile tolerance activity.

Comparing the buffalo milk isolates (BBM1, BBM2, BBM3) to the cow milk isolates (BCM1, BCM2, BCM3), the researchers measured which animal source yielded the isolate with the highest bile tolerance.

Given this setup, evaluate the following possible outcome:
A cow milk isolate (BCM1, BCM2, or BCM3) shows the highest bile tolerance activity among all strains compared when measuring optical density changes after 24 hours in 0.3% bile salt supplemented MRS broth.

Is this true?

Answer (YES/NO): NO